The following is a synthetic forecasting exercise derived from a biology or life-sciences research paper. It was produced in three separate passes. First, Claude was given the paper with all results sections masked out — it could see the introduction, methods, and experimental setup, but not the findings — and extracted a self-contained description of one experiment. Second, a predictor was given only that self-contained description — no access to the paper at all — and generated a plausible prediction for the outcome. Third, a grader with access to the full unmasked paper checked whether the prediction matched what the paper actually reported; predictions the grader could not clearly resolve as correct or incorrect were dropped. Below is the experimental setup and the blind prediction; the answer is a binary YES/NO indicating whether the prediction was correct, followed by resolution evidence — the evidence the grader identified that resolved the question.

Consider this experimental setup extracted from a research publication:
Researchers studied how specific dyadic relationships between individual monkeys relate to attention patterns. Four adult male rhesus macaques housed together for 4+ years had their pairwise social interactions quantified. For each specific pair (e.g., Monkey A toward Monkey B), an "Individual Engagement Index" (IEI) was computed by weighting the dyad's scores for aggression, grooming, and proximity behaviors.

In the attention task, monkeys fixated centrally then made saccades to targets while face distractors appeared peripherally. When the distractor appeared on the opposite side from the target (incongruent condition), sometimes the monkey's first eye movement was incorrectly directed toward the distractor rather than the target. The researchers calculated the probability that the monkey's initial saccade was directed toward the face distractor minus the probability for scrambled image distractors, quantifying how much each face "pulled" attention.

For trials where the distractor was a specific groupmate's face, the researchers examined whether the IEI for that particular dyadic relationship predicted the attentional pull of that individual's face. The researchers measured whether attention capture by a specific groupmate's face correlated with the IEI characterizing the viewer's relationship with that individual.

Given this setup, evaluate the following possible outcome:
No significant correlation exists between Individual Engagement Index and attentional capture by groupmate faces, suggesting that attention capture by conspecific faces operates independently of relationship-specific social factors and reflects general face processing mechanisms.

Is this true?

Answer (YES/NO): NO